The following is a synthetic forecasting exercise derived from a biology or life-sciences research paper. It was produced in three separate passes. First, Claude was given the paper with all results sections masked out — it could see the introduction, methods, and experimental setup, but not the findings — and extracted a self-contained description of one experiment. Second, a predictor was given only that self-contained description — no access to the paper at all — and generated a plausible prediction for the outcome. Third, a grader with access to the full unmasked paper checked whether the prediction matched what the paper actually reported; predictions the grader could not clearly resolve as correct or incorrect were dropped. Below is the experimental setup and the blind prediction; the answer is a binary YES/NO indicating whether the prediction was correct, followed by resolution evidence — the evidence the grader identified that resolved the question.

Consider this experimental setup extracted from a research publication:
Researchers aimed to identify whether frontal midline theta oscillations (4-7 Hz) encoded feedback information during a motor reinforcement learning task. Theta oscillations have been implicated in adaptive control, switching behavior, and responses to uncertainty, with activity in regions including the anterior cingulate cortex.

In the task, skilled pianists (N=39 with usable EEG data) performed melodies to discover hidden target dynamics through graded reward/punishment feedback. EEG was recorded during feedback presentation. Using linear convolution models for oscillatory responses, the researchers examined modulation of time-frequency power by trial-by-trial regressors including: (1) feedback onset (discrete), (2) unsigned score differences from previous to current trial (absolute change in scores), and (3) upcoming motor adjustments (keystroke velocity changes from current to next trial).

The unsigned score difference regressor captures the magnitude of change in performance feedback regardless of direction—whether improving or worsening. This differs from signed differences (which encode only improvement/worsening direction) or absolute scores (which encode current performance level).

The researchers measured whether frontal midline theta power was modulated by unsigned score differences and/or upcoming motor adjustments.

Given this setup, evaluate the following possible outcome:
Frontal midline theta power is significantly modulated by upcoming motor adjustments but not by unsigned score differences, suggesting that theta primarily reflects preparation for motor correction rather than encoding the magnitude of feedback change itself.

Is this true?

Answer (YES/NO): NO